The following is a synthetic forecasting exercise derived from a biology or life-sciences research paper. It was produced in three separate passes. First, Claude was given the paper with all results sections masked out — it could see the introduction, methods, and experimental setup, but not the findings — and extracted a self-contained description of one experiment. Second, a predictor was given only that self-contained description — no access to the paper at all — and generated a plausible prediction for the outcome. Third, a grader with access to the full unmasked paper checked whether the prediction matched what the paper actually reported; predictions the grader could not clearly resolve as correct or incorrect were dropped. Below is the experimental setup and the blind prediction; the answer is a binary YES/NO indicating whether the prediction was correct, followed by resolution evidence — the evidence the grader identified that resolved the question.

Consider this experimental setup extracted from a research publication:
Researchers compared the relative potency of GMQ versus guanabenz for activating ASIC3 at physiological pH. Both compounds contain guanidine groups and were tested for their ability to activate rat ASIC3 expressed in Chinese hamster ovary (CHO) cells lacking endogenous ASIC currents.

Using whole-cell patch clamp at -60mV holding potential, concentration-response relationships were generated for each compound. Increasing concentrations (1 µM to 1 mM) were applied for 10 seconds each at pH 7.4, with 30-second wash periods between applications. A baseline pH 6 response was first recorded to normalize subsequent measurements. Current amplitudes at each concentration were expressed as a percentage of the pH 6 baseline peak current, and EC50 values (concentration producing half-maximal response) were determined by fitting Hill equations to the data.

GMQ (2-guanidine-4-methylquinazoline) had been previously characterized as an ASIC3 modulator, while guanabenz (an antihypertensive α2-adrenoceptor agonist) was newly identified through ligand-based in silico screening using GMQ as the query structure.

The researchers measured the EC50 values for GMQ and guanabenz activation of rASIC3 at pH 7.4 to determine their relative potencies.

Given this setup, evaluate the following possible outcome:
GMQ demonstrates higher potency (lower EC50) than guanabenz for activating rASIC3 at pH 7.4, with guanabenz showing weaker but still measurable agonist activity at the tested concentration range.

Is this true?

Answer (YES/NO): NO